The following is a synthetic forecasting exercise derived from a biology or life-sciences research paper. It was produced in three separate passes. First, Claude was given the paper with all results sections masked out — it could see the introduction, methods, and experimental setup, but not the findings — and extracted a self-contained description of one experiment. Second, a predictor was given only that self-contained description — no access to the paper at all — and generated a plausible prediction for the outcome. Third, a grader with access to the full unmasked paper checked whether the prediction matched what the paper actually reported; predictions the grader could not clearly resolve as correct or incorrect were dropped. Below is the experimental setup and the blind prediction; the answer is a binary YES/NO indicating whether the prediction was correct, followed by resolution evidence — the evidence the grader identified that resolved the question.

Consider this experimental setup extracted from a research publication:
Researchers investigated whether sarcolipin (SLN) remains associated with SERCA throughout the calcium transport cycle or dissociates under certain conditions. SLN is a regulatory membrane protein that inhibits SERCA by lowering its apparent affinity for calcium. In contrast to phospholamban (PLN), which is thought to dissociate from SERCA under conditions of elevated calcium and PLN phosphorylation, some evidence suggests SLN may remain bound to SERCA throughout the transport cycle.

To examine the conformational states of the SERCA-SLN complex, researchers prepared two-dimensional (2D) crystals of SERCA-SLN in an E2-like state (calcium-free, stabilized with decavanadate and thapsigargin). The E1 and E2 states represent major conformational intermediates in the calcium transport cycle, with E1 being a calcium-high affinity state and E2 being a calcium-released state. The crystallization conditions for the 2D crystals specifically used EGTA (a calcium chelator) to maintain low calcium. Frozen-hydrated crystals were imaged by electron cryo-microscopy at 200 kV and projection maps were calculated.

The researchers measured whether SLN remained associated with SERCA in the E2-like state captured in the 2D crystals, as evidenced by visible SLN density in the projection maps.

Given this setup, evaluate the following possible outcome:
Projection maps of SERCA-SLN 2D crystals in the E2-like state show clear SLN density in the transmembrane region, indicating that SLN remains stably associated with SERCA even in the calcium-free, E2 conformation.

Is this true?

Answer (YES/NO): YES